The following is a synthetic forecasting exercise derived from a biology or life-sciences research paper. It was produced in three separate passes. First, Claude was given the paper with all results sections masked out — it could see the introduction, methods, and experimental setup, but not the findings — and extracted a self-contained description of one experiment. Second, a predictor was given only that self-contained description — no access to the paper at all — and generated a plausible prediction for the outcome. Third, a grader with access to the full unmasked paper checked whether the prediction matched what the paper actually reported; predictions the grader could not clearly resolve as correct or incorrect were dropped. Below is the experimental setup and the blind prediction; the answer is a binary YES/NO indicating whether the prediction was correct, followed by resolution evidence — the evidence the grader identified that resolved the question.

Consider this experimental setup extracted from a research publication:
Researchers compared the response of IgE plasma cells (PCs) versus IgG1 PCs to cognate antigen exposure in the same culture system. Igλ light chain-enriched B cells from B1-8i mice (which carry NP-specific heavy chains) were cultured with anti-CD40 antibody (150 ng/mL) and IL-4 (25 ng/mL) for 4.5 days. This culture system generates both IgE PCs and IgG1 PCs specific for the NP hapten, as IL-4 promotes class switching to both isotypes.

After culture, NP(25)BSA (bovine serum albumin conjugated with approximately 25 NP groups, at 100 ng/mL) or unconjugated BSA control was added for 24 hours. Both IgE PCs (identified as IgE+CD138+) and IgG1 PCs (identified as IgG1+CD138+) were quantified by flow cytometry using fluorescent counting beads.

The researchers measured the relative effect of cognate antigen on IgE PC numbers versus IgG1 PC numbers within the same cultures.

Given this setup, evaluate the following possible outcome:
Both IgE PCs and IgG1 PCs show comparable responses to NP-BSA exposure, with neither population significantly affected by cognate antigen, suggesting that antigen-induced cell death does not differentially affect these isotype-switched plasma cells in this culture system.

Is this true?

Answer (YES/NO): NO